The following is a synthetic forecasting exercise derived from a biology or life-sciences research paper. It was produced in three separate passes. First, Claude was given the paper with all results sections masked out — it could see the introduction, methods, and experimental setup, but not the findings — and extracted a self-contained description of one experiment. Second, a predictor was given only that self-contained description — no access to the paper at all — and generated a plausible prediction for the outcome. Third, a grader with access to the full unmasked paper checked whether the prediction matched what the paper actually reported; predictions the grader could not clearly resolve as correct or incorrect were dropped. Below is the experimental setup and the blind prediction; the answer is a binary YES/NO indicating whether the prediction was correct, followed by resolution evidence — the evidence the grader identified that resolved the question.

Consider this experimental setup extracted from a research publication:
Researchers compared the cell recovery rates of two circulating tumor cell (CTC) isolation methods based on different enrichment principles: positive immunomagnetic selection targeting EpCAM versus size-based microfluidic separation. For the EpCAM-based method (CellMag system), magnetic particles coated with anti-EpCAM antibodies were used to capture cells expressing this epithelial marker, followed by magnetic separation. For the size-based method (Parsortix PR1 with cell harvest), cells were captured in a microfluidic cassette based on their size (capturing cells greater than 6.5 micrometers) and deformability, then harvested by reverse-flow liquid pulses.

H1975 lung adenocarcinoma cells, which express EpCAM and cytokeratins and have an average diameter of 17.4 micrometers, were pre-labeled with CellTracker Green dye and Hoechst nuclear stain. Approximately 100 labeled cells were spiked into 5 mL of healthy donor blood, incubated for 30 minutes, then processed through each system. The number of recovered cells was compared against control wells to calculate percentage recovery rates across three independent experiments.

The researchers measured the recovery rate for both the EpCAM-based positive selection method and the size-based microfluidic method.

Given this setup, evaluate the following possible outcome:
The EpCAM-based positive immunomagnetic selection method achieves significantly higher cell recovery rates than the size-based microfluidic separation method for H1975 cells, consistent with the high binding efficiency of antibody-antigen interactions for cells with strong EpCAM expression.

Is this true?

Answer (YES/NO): YES